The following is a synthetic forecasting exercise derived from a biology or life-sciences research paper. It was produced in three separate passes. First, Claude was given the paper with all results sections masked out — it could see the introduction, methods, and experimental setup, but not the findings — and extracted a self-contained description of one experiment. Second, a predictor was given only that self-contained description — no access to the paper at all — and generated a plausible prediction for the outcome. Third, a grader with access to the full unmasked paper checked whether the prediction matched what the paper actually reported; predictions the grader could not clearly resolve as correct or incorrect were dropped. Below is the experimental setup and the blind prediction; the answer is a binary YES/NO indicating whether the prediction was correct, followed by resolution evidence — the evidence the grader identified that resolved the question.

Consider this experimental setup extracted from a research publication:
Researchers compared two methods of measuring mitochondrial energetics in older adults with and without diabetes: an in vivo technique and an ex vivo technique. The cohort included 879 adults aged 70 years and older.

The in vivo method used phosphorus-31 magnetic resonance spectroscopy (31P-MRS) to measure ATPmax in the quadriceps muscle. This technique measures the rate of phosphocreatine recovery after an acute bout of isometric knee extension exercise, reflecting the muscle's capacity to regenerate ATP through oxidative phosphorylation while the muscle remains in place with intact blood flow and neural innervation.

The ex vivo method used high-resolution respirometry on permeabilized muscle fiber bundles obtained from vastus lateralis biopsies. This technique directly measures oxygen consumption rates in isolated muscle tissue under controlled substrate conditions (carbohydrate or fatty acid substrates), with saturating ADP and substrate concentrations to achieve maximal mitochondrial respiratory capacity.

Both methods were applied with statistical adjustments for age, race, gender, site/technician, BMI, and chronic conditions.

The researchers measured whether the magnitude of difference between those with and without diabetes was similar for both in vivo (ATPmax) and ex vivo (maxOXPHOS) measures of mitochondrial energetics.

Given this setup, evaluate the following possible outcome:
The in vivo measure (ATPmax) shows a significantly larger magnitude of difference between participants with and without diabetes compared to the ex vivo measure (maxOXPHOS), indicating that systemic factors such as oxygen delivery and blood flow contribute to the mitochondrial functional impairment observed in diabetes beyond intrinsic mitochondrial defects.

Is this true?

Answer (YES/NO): NO